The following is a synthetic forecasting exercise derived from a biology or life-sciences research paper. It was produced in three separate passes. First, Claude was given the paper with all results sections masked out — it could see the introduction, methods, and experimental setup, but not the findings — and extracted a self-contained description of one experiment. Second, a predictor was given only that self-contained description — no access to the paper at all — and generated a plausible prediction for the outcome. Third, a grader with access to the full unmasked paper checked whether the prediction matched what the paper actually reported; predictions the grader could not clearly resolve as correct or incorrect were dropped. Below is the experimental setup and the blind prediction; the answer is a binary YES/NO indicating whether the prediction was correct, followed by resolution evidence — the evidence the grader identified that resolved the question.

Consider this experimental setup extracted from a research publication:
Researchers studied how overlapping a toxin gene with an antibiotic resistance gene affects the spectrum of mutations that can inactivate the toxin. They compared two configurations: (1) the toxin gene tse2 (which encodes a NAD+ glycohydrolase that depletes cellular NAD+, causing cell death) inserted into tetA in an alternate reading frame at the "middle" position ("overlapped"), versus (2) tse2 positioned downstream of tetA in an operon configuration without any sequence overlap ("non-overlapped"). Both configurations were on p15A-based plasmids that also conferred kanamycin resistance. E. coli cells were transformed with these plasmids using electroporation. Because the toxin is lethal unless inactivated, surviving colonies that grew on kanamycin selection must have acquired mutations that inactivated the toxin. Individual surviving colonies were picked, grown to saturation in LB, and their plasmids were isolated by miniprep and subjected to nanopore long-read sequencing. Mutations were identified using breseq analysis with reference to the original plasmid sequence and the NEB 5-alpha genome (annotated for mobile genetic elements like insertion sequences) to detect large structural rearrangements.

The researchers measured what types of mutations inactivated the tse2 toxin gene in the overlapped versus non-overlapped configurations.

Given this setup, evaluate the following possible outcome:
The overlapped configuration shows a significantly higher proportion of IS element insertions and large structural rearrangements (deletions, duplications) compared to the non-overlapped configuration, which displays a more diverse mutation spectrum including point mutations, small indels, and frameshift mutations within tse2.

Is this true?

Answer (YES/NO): NO